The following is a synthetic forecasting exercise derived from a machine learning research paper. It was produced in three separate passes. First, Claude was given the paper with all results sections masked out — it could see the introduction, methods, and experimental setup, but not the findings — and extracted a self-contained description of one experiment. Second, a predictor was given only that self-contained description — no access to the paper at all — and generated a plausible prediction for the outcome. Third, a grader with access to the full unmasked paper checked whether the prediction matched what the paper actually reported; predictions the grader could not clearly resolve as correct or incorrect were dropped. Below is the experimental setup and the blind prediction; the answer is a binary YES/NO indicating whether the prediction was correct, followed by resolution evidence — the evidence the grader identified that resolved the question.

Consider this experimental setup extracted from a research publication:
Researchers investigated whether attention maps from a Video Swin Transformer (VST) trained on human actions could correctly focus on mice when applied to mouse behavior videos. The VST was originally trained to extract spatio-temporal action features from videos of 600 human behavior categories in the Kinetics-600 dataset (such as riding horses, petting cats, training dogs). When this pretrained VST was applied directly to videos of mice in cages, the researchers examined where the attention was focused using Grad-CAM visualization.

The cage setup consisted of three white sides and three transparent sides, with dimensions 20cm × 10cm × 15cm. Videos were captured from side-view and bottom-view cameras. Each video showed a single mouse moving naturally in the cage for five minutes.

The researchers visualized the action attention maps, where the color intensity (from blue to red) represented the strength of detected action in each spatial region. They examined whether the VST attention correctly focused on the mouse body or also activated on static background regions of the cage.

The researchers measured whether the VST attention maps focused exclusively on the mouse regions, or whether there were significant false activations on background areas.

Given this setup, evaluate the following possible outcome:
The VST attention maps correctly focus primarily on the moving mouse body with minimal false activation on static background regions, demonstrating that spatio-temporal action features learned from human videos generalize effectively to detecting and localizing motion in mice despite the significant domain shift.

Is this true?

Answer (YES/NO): NO